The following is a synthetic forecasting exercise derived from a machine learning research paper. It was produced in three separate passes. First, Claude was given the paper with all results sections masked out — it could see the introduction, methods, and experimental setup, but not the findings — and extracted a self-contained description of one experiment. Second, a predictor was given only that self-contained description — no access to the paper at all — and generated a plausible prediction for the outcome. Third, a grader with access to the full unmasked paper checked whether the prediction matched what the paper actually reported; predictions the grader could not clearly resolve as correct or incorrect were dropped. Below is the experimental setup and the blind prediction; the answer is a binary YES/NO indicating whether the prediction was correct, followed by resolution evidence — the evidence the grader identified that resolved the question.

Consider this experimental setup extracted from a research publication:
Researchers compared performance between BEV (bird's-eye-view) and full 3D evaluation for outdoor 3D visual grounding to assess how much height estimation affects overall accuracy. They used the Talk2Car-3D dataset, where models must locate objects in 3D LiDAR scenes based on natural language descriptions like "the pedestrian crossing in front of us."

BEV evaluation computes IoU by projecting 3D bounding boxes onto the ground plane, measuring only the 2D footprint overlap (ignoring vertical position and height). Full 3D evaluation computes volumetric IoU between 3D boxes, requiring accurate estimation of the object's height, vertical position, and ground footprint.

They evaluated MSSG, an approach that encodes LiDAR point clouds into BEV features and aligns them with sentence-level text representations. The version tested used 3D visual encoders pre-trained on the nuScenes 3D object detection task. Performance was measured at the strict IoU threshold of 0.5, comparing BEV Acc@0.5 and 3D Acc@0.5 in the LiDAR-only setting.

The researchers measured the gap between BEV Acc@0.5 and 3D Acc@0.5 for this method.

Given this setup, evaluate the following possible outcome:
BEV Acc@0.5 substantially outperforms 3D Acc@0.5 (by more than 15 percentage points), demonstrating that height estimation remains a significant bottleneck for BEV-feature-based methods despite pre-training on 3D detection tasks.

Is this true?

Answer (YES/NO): NO